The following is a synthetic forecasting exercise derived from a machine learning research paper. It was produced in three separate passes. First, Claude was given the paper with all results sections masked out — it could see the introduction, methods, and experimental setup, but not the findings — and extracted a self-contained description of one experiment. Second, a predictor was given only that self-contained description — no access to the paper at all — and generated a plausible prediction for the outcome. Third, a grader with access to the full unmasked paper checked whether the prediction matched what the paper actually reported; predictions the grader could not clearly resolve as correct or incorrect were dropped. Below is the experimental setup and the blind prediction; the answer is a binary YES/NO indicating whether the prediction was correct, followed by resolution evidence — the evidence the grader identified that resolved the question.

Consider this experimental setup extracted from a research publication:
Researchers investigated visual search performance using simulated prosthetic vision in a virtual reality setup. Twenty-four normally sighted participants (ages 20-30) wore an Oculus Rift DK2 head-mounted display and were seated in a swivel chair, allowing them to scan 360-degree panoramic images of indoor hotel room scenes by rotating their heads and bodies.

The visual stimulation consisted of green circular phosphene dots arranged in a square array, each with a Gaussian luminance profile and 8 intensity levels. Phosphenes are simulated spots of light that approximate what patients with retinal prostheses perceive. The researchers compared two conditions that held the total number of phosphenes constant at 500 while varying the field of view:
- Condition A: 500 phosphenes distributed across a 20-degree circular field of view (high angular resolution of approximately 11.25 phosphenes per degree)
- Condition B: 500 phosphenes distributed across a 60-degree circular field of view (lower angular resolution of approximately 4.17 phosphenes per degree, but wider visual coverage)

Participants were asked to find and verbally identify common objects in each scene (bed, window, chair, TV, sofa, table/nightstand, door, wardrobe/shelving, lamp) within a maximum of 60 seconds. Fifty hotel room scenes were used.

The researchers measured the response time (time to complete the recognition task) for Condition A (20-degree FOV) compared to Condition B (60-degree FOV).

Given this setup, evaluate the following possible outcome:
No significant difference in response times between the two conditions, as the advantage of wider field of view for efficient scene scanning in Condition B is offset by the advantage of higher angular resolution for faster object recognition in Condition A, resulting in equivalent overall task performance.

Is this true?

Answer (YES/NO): NO